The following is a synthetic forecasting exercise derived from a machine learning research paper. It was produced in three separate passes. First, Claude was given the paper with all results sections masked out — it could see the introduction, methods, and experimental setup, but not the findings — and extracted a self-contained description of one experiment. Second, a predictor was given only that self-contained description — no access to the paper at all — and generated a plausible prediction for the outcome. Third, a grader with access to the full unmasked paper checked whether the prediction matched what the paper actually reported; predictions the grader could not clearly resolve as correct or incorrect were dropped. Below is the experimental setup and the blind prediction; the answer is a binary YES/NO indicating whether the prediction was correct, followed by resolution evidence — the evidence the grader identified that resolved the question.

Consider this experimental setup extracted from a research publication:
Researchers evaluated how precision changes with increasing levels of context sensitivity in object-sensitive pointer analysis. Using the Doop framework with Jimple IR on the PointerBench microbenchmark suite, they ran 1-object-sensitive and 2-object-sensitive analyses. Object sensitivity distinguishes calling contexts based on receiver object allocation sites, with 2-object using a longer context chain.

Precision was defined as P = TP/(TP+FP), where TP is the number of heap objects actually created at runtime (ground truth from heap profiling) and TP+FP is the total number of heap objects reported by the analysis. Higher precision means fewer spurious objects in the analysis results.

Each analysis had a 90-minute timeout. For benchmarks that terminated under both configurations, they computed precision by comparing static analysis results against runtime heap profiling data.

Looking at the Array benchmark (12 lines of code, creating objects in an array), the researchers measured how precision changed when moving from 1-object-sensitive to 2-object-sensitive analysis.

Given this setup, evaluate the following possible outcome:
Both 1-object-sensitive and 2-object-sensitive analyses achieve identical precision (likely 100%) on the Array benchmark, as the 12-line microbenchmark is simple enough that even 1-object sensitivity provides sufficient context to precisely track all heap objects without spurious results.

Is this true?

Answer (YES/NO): NO